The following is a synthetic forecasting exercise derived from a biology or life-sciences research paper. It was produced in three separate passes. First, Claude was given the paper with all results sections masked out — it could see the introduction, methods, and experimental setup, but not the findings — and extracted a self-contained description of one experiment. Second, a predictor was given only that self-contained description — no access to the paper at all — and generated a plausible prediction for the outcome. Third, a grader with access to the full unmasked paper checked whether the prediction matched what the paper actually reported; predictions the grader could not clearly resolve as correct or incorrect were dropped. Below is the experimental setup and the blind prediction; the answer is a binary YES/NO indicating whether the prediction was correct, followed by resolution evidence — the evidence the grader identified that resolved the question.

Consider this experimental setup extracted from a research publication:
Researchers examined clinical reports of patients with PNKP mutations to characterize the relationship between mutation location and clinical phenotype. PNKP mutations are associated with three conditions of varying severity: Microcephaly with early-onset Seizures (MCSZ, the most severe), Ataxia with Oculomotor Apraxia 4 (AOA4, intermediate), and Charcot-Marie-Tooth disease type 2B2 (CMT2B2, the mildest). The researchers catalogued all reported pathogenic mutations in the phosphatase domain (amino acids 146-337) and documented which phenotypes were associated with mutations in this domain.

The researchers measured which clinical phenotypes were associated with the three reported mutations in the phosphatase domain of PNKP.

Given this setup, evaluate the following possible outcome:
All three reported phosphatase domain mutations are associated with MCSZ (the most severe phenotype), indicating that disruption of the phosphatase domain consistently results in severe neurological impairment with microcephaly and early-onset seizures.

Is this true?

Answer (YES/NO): YES